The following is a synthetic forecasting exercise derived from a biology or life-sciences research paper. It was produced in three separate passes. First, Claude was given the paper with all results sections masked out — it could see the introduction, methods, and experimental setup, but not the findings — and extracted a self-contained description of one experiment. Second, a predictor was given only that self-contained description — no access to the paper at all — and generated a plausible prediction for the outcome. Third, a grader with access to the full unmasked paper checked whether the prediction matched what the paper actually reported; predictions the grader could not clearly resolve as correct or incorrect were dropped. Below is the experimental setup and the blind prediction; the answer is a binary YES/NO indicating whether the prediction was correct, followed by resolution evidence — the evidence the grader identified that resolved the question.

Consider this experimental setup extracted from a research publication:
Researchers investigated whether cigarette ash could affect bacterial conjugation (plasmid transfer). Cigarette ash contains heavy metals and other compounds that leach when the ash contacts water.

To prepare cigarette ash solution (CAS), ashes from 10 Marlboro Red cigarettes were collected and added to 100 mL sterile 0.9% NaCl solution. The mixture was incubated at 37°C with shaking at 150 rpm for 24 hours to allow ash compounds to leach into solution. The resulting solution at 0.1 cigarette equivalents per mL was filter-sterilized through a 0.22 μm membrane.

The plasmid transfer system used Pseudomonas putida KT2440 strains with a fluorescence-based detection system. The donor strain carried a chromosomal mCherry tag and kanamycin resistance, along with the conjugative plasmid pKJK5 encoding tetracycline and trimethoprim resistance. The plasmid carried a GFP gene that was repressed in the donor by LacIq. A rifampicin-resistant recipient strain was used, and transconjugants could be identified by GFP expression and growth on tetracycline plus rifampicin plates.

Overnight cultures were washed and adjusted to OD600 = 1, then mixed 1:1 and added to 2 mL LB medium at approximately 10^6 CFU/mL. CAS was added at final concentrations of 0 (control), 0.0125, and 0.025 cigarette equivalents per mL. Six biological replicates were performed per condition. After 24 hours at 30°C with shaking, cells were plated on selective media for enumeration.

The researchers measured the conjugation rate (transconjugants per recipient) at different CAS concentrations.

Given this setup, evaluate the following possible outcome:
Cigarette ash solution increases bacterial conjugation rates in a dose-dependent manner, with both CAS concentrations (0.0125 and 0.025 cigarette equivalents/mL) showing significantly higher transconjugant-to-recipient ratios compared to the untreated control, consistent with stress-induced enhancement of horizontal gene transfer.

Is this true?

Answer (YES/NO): YES